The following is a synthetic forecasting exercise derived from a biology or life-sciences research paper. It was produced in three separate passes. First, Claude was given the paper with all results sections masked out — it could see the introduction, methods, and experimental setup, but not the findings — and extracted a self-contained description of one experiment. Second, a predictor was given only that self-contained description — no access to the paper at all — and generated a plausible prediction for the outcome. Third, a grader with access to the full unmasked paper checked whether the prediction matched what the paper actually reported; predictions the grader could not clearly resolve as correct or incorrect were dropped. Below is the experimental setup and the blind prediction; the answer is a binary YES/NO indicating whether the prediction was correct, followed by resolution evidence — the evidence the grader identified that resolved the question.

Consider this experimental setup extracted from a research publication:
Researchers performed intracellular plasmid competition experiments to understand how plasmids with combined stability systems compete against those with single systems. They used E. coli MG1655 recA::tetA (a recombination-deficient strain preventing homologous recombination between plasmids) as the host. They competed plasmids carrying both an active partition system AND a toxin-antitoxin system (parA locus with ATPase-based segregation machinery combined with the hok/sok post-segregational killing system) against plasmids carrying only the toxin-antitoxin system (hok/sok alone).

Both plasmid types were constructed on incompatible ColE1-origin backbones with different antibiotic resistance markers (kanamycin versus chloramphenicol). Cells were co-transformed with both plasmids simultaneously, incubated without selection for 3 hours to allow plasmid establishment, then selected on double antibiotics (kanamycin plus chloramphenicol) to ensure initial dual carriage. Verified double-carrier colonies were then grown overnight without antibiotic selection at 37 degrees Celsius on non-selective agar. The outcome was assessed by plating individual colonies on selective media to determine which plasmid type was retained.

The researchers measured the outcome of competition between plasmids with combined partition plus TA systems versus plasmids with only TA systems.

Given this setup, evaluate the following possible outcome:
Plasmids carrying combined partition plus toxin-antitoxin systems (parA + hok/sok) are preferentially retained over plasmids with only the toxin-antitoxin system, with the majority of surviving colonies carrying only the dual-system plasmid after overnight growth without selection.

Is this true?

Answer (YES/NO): YES